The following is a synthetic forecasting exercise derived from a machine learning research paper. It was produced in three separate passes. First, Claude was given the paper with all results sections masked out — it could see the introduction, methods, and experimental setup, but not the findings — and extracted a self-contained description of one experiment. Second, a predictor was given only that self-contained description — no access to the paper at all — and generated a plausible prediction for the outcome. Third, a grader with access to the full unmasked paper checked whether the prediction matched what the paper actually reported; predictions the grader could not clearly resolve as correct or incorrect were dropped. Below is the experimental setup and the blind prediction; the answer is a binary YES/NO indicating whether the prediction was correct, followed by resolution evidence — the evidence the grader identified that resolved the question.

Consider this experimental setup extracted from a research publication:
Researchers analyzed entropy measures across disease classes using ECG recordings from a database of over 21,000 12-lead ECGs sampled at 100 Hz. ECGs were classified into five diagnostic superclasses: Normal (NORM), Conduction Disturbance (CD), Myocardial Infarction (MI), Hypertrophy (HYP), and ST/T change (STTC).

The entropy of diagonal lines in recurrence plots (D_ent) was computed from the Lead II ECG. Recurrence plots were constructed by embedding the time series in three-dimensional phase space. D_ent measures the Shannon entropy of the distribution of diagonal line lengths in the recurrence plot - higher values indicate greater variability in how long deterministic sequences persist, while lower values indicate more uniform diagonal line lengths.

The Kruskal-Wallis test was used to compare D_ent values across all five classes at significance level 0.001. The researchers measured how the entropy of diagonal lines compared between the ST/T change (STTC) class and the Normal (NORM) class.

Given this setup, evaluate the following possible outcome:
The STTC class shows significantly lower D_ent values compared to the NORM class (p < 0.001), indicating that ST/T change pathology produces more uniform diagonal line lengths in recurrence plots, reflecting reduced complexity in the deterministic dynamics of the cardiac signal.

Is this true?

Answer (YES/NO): YES